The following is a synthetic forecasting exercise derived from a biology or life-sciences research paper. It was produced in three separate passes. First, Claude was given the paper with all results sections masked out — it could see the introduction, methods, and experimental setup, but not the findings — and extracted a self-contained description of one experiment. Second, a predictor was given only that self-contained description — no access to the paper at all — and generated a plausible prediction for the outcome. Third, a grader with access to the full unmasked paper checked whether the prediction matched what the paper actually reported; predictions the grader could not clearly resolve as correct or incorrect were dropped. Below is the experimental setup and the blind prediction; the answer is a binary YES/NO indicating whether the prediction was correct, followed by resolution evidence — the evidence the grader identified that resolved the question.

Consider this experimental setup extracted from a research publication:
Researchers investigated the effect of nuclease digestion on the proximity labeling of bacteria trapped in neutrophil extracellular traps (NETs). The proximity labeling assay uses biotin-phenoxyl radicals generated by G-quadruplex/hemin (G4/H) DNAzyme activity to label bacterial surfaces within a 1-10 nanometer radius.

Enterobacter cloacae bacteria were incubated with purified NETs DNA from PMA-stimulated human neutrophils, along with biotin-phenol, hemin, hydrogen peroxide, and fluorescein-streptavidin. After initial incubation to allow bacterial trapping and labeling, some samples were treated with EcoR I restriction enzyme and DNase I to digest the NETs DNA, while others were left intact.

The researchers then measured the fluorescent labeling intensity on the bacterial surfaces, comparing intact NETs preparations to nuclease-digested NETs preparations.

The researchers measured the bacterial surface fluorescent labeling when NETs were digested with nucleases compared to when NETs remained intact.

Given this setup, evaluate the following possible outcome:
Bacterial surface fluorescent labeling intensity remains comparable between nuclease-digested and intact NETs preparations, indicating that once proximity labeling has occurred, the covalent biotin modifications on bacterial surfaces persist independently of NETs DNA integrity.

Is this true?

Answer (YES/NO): NO